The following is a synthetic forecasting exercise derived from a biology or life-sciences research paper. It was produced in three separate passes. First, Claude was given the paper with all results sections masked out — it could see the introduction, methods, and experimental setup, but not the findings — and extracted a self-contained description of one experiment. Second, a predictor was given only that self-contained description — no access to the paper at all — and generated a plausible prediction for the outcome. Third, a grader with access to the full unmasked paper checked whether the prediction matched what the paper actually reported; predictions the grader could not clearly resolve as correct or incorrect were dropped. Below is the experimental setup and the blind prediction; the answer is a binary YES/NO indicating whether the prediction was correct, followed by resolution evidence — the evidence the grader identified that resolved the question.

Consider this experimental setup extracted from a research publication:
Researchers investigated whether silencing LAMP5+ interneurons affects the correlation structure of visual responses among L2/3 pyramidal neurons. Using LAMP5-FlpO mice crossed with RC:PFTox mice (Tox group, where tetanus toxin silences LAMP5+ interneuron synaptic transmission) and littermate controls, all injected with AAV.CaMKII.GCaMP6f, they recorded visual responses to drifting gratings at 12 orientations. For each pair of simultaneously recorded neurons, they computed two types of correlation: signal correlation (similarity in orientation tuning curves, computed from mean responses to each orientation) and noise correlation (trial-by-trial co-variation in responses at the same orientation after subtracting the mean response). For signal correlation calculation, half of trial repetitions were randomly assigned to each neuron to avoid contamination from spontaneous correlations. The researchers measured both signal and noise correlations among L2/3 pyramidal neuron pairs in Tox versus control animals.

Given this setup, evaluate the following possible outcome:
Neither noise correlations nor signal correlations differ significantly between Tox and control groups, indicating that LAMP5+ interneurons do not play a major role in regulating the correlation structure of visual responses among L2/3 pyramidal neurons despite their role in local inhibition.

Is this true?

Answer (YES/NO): YES